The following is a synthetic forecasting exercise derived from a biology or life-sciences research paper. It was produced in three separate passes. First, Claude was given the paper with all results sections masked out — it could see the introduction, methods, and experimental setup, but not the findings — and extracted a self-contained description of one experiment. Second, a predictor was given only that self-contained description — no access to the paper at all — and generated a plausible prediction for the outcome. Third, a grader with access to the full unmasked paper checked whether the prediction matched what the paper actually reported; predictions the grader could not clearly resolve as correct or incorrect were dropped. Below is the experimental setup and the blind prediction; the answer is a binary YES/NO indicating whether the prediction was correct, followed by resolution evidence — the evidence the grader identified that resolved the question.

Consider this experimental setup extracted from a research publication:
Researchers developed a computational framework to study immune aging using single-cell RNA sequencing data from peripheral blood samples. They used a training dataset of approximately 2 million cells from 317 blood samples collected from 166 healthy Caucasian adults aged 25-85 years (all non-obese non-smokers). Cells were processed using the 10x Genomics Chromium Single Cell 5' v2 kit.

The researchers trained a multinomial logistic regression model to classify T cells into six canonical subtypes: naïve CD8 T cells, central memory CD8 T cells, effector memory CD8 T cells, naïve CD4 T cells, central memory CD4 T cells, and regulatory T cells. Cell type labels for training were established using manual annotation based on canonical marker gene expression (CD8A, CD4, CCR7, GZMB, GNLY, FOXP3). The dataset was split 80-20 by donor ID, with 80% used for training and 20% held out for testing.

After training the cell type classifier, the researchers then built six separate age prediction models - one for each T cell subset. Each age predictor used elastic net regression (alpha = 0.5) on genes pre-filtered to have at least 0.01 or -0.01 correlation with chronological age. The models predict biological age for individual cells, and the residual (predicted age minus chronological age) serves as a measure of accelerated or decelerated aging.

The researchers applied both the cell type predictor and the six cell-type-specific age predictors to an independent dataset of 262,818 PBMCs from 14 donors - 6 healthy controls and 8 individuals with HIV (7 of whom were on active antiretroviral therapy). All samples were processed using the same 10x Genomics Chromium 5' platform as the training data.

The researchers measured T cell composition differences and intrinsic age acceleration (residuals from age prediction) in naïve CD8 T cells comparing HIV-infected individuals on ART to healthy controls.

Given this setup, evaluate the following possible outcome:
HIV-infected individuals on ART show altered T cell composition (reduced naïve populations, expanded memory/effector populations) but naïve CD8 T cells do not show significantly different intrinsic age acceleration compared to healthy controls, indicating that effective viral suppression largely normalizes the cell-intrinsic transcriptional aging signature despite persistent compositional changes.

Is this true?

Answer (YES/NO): NO